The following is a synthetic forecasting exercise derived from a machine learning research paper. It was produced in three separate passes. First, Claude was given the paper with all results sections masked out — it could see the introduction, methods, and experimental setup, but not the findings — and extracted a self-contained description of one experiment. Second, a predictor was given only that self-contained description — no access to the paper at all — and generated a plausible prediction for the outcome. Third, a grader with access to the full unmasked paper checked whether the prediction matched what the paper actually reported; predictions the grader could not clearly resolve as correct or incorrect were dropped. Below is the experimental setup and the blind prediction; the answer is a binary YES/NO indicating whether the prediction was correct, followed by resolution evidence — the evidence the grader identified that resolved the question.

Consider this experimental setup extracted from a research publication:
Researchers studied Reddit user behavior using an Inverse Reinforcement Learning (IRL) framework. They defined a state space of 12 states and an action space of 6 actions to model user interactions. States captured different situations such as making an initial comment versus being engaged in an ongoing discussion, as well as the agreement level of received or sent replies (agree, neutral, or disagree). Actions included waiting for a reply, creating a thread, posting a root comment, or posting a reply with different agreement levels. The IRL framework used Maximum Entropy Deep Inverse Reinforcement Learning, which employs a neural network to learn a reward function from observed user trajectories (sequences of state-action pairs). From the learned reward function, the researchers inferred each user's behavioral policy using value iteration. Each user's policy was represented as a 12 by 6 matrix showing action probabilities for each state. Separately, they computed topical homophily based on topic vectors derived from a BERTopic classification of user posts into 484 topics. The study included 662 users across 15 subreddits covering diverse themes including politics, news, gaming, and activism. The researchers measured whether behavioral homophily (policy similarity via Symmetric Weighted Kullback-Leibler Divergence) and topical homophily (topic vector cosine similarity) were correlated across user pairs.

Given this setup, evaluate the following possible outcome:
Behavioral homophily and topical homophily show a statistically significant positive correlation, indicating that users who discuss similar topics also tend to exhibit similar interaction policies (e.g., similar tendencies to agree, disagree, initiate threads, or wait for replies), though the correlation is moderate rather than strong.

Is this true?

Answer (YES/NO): YES